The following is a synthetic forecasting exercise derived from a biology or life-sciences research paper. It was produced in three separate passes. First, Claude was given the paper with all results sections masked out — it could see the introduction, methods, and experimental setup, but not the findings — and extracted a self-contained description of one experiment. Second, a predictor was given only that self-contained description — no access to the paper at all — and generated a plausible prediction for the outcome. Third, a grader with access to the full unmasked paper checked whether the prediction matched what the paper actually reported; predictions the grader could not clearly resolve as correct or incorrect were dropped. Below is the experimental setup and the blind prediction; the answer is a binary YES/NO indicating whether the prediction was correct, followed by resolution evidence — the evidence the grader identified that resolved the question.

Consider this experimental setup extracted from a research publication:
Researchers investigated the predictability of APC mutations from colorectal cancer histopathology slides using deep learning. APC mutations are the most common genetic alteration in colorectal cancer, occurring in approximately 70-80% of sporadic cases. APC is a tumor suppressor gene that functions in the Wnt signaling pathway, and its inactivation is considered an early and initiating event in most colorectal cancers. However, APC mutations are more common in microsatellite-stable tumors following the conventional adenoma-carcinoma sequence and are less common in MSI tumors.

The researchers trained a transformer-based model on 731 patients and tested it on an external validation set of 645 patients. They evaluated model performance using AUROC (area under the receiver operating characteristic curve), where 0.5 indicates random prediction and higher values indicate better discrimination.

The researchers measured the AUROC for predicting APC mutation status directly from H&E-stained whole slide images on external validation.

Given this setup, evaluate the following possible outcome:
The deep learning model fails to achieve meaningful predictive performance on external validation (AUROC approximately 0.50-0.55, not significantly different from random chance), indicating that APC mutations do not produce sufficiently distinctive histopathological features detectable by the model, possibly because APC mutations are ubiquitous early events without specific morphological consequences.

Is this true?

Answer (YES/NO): NO